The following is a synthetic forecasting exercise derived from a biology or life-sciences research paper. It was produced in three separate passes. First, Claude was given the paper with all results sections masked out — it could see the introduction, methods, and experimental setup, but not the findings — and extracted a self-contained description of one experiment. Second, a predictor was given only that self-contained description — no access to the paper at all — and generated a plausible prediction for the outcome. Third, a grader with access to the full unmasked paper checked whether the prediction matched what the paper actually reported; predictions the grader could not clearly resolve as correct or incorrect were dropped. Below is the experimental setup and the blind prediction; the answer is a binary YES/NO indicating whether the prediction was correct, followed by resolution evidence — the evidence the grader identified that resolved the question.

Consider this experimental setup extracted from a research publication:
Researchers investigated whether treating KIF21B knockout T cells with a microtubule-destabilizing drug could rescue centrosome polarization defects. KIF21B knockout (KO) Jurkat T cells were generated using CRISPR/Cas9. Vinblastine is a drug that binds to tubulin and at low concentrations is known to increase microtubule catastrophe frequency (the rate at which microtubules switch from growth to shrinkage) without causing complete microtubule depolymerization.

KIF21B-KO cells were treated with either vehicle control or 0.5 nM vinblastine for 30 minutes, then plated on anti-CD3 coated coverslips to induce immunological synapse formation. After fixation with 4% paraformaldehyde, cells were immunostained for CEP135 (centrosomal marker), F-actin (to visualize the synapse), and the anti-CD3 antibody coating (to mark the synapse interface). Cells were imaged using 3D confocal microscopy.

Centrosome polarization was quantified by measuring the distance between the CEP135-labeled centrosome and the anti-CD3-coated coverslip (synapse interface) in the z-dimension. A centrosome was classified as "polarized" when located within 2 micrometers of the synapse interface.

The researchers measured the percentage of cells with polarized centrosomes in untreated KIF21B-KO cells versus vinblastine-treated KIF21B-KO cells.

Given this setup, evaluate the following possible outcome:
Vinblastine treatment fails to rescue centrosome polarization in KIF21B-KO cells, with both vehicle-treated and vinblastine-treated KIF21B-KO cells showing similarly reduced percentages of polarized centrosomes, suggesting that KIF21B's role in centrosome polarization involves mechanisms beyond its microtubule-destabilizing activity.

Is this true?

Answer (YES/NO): NO